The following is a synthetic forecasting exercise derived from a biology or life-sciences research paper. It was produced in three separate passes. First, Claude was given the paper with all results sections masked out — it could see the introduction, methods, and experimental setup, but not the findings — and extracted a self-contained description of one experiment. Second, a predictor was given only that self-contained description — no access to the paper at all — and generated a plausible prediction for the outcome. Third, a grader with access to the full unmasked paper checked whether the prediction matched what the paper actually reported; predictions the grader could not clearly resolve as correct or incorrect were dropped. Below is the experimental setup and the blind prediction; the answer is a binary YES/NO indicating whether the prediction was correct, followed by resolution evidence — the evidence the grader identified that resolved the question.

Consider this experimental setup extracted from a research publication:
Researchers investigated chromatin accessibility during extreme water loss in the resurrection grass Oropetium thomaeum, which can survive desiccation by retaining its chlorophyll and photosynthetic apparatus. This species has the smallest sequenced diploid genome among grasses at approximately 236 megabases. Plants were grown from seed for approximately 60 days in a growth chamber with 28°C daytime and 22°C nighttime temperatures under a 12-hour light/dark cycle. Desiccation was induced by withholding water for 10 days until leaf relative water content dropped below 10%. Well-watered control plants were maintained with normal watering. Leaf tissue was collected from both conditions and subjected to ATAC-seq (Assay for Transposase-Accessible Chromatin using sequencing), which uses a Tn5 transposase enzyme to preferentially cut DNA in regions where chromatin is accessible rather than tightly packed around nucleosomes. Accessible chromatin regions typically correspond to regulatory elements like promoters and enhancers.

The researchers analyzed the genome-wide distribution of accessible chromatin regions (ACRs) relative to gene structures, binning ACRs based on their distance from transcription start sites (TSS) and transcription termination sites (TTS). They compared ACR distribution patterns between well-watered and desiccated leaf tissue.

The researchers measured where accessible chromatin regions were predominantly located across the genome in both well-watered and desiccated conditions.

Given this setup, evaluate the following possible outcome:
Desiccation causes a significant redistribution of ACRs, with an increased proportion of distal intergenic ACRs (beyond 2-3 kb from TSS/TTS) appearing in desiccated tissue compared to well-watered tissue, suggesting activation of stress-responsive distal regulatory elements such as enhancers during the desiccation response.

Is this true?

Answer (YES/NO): NO